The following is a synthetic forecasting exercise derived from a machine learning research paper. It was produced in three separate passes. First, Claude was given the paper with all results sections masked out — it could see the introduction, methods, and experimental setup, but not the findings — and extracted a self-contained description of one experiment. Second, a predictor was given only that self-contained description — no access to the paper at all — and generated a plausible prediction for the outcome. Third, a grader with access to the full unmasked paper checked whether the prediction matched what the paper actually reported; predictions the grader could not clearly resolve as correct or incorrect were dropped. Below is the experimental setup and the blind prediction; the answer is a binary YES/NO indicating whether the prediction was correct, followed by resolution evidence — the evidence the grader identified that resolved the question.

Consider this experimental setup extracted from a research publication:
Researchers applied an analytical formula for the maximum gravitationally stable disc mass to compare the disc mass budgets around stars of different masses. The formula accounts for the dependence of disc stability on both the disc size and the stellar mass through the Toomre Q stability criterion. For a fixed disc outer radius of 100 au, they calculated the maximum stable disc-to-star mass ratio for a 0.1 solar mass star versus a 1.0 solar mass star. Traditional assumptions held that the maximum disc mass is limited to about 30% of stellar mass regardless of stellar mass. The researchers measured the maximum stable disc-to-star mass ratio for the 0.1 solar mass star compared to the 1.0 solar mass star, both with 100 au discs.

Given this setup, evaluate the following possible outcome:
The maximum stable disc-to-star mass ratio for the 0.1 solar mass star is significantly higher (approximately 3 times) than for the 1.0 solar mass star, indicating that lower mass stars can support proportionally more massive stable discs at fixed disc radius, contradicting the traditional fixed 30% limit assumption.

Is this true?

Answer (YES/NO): YES